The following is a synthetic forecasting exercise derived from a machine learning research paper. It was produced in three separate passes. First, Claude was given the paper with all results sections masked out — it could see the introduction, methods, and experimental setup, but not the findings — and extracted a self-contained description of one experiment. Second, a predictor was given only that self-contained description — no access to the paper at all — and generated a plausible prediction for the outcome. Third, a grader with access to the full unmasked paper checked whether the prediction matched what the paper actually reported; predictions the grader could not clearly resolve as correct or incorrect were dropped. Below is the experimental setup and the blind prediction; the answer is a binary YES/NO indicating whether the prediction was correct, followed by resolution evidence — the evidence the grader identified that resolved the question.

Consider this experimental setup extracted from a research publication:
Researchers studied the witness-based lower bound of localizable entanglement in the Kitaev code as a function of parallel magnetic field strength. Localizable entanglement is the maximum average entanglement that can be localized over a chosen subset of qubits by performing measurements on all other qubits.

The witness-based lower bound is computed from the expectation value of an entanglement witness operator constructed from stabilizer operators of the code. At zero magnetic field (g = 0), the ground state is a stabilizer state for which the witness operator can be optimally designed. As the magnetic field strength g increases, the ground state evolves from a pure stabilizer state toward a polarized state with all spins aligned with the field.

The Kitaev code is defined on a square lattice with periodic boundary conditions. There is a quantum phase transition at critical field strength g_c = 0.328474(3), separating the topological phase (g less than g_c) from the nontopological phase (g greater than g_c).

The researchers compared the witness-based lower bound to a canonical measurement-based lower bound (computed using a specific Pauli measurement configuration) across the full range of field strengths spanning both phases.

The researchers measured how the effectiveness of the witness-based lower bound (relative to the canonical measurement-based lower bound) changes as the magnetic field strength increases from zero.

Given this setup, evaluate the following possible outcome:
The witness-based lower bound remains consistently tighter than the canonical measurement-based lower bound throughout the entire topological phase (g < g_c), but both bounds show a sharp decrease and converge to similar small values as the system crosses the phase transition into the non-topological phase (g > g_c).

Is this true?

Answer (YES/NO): NO